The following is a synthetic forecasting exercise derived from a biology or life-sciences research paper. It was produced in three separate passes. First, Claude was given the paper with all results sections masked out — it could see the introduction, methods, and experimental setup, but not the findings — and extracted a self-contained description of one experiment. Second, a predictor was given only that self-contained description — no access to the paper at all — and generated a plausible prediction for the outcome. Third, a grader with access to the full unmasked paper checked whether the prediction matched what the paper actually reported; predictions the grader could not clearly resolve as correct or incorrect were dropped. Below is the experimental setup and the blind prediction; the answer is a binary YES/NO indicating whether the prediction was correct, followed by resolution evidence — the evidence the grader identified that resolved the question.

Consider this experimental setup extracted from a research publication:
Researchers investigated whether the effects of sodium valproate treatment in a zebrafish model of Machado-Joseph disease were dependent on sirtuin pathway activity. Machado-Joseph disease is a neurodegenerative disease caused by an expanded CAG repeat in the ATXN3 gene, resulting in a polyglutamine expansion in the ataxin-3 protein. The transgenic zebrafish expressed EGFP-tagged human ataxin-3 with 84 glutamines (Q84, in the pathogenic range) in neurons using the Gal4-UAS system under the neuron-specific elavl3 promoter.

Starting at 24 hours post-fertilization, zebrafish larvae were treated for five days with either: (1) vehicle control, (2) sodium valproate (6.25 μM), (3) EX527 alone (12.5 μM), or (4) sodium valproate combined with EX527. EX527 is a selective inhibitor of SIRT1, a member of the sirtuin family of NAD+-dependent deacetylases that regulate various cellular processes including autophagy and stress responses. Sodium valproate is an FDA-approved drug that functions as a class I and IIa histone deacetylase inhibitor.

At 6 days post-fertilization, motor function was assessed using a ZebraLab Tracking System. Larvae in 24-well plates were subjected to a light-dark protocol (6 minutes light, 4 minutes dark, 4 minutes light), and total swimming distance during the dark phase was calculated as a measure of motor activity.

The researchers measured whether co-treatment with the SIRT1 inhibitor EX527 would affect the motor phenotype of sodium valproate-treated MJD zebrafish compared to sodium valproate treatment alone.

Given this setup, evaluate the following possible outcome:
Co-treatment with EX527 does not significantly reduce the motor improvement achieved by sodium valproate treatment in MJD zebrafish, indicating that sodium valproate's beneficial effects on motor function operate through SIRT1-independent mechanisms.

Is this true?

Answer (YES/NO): NO